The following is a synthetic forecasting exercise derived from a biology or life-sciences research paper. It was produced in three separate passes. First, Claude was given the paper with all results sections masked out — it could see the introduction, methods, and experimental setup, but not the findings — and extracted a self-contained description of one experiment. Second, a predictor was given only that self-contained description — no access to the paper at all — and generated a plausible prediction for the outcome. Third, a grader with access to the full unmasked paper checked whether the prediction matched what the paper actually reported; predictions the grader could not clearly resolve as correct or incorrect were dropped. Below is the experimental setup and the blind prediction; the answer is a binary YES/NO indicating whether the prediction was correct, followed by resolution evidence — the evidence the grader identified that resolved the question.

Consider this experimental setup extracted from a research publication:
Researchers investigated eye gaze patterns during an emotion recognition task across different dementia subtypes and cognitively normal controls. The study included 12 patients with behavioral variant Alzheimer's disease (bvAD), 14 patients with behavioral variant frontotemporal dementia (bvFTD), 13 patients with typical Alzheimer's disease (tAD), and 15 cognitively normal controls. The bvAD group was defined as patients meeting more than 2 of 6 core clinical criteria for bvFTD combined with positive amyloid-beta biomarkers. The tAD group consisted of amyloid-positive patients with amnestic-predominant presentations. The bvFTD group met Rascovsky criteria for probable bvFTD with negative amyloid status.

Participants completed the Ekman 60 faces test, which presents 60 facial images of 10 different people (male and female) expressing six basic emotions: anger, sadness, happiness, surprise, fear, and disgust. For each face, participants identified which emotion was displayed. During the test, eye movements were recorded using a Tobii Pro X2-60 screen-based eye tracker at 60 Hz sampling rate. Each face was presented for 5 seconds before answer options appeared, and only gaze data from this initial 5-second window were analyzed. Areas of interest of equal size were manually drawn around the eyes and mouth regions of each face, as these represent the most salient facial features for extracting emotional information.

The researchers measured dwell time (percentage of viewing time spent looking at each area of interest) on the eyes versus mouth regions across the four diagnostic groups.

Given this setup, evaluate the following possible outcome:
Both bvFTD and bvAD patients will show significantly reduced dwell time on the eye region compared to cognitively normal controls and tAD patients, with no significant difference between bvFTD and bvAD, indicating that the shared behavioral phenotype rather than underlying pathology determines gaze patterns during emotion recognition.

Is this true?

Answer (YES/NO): NO